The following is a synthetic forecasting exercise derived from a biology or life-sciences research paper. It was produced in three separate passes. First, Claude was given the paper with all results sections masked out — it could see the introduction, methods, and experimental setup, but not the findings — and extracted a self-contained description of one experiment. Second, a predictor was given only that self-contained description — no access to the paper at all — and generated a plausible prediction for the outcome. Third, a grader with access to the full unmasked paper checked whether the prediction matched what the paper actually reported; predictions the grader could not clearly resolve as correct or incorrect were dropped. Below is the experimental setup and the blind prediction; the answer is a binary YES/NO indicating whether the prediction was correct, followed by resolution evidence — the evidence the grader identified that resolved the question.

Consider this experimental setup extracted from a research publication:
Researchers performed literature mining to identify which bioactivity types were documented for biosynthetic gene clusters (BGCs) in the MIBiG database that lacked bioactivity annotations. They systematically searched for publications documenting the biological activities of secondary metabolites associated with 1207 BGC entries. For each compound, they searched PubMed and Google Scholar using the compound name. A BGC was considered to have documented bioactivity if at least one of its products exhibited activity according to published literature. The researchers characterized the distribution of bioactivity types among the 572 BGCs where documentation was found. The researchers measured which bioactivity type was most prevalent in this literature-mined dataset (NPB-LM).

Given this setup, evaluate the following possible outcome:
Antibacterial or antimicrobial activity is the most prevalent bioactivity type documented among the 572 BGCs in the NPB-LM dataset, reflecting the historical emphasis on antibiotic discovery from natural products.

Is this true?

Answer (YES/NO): YES